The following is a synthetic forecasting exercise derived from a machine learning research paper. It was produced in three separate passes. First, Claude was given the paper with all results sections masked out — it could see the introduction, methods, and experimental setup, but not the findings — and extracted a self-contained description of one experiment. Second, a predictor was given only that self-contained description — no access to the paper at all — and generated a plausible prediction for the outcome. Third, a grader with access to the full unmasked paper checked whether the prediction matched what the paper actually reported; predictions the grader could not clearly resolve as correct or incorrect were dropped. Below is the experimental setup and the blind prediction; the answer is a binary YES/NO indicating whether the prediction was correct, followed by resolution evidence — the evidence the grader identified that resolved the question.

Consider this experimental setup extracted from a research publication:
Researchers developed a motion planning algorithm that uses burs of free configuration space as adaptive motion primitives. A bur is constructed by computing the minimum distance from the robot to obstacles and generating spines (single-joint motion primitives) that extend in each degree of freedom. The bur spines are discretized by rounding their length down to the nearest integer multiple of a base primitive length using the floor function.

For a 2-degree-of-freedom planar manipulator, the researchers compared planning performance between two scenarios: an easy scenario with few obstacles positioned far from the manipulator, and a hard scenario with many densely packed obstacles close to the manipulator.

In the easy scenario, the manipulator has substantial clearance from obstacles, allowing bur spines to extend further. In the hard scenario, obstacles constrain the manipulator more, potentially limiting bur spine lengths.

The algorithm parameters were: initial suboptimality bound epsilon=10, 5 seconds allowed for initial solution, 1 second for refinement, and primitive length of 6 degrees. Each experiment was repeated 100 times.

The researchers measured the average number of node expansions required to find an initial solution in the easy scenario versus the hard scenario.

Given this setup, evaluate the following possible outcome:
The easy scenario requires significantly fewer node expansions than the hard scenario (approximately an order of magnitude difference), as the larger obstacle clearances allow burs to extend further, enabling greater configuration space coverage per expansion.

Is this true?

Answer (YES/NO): NO